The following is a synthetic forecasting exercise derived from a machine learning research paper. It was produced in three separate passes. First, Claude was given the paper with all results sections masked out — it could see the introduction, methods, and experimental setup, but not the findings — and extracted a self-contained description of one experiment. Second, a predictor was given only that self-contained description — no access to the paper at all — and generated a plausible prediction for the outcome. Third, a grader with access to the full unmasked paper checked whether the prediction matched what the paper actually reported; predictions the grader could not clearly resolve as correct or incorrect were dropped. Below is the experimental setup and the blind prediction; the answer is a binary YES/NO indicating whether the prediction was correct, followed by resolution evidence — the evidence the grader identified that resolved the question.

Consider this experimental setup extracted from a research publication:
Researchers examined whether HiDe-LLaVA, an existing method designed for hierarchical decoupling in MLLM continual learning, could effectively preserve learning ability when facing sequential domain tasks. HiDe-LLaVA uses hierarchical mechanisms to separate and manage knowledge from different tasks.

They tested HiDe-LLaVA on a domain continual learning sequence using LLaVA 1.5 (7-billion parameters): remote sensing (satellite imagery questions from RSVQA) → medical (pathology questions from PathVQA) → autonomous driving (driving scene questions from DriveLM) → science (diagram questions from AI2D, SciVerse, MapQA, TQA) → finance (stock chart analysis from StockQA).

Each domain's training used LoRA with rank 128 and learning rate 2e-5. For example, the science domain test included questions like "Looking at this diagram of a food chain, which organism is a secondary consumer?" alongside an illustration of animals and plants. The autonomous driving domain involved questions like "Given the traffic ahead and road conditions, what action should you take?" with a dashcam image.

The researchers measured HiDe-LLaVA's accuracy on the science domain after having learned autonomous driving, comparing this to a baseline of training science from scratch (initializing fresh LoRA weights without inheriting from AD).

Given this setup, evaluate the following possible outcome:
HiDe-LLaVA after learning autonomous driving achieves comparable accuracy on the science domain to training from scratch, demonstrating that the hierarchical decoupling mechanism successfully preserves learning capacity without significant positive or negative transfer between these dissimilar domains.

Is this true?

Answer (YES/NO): NO